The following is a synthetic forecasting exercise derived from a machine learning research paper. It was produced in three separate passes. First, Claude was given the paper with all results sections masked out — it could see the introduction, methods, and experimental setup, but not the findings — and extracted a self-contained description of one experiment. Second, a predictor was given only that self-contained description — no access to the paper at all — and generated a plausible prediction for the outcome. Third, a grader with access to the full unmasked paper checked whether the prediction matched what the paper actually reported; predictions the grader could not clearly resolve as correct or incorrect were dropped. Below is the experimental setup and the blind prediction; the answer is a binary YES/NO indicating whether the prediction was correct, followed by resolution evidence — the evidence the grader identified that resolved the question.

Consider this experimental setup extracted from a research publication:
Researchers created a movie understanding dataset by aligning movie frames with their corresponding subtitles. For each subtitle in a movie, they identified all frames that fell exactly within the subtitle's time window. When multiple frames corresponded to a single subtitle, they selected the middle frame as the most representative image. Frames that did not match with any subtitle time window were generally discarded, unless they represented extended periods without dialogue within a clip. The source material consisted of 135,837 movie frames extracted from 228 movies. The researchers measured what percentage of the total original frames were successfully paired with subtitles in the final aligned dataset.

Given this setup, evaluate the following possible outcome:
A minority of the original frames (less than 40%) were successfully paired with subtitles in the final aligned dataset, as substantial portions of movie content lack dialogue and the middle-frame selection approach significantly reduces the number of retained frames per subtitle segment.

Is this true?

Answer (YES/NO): NO